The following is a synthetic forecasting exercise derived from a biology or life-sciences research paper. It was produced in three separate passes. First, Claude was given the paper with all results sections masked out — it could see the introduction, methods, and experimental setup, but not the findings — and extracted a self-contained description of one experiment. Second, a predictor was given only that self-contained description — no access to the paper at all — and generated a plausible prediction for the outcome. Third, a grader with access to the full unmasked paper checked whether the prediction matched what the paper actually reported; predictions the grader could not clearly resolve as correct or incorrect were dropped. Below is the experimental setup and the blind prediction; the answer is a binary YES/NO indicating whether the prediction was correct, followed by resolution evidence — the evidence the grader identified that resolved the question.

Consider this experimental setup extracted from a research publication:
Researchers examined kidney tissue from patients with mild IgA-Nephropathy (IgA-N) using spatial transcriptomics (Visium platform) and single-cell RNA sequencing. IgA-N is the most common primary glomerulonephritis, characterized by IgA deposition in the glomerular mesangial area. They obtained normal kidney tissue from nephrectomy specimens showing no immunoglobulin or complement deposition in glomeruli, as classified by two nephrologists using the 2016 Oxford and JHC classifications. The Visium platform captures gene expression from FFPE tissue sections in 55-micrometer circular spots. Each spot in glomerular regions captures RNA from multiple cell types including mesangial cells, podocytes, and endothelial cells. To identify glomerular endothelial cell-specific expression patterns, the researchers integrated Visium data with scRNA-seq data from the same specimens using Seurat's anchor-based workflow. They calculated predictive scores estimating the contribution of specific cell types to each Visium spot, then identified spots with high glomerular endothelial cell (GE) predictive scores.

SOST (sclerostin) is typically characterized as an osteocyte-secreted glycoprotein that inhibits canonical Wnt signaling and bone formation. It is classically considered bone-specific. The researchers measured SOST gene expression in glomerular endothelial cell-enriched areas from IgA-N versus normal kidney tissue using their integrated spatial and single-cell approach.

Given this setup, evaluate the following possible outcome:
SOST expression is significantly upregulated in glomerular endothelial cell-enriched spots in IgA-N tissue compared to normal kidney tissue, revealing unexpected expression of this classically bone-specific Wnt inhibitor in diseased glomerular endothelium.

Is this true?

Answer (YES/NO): NO